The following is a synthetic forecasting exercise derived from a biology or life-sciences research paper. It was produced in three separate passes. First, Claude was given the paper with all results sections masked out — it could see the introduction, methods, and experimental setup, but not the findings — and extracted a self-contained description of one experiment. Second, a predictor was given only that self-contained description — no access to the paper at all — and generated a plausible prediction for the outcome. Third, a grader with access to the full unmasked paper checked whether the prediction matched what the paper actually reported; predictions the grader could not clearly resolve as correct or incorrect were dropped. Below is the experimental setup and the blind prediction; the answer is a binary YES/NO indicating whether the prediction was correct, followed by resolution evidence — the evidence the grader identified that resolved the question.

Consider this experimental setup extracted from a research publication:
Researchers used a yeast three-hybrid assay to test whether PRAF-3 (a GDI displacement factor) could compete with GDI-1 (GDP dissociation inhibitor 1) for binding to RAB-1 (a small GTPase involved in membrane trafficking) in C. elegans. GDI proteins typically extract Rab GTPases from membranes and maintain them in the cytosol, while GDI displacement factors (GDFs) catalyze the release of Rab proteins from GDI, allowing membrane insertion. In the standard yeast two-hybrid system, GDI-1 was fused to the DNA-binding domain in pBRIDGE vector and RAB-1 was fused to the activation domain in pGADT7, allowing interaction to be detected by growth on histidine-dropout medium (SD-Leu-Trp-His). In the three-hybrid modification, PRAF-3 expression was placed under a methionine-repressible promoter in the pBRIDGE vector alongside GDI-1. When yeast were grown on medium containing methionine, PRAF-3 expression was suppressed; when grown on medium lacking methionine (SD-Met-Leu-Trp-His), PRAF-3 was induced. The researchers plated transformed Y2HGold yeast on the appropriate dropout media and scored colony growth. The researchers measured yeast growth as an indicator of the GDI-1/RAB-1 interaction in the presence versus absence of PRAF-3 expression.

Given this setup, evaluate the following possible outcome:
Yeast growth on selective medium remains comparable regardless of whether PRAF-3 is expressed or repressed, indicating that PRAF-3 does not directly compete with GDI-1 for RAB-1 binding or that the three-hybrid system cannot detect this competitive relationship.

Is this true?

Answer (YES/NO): NO